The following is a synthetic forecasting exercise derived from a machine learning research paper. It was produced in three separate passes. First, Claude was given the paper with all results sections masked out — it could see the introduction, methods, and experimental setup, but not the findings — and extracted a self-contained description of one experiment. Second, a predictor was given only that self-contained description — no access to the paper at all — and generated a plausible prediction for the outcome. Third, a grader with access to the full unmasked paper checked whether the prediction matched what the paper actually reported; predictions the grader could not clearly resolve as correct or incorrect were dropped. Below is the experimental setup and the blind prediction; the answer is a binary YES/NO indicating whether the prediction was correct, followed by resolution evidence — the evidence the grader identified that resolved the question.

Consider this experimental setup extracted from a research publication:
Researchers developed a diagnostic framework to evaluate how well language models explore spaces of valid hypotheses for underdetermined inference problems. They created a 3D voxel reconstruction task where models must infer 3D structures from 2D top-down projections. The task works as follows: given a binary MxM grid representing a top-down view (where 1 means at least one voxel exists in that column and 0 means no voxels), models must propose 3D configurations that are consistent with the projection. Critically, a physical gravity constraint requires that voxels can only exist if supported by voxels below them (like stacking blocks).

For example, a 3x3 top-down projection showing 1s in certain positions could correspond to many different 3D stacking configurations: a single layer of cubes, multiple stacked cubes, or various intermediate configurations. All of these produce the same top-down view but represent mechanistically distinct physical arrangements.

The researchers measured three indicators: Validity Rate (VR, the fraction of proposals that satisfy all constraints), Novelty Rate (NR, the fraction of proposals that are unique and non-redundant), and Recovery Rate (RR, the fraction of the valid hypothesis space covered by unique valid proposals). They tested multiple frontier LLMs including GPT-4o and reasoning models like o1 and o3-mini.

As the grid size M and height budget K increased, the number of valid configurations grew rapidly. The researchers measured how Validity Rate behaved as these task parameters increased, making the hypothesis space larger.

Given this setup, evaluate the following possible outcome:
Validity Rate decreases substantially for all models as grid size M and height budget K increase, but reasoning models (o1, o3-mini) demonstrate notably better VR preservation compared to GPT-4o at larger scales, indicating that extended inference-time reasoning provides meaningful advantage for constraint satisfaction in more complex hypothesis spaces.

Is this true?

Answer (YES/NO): NO